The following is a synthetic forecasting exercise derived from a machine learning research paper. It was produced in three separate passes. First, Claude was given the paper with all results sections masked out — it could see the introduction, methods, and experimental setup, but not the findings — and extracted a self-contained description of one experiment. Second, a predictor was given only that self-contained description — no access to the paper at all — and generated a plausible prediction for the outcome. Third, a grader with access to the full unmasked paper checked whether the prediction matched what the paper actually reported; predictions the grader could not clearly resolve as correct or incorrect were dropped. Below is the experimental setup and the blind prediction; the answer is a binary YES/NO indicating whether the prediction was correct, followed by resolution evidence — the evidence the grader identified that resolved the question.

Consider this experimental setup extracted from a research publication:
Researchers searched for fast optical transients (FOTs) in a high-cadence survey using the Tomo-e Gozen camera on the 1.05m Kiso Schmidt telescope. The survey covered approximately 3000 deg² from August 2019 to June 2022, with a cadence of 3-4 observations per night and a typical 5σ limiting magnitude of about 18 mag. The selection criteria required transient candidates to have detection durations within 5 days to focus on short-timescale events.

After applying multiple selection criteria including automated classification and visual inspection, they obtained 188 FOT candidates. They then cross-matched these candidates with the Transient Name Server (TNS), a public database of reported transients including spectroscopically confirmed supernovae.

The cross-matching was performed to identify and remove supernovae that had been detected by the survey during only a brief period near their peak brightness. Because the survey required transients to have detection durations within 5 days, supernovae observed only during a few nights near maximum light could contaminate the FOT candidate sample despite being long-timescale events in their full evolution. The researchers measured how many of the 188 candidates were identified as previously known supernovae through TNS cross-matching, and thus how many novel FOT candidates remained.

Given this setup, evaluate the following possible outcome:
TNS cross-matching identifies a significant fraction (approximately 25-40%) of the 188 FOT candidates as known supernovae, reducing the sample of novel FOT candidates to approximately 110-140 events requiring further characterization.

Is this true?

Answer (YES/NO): YES